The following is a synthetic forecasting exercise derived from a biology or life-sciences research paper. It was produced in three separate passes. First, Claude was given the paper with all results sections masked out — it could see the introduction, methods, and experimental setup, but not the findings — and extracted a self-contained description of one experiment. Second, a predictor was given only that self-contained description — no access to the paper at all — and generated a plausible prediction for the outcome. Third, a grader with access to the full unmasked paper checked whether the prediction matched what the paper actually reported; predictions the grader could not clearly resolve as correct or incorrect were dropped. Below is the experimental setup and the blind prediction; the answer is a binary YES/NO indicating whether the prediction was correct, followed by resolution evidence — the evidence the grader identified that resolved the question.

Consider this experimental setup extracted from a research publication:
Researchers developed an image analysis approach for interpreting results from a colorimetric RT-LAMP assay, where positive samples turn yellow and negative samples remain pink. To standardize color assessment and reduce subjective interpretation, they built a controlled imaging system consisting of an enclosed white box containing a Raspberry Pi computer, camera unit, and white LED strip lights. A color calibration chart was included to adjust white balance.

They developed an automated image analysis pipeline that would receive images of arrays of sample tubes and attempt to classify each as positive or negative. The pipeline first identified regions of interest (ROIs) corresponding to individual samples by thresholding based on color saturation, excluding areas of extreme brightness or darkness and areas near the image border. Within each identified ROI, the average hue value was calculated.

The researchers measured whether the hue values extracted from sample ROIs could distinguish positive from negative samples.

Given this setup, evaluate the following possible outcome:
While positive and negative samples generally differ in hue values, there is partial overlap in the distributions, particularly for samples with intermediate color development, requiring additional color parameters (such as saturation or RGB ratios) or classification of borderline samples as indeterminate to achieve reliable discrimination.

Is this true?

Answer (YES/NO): NO